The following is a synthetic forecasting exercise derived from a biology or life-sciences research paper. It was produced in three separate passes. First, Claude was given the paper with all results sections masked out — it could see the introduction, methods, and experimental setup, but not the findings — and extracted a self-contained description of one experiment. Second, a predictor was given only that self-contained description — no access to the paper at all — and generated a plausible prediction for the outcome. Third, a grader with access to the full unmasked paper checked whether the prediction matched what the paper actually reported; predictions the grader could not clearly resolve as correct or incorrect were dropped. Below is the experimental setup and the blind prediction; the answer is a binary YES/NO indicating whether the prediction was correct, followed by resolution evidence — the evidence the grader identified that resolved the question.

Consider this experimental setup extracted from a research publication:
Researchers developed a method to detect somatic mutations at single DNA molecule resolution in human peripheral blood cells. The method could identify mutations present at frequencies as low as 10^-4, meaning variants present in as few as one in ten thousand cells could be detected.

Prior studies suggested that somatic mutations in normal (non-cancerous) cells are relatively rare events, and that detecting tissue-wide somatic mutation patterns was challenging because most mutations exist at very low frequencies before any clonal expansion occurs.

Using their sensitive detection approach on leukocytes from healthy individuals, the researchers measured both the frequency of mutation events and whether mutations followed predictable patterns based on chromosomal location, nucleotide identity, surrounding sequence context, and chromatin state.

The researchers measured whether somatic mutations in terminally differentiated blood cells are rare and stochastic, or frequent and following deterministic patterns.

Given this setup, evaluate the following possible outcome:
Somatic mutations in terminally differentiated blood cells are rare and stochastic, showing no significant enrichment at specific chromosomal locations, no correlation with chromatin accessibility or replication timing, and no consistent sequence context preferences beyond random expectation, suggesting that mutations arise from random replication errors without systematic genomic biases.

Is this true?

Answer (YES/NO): NO